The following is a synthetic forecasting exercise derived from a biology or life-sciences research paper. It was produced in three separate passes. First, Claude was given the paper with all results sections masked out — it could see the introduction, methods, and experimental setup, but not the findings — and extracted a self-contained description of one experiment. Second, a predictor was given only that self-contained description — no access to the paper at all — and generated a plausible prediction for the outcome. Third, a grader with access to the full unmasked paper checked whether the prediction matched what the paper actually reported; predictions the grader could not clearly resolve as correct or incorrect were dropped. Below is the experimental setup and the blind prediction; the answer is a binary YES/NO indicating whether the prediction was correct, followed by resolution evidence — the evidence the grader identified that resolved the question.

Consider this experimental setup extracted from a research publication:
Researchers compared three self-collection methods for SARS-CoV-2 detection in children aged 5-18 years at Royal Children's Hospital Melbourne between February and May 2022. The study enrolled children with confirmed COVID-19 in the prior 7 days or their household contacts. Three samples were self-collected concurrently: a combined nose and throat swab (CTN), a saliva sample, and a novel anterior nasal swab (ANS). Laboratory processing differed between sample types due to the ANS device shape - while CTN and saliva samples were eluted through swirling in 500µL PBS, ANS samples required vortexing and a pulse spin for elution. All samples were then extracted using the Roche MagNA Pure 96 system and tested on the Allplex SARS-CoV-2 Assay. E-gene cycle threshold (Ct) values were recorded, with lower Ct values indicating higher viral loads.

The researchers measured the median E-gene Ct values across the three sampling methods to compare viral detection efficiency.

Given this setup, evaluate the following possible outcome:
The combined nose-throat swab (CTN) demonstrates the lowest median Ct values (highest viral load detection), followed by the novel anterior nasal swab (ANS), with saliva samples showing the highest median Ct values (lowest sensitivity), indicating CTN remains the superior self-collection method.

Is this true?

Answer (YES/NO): NO